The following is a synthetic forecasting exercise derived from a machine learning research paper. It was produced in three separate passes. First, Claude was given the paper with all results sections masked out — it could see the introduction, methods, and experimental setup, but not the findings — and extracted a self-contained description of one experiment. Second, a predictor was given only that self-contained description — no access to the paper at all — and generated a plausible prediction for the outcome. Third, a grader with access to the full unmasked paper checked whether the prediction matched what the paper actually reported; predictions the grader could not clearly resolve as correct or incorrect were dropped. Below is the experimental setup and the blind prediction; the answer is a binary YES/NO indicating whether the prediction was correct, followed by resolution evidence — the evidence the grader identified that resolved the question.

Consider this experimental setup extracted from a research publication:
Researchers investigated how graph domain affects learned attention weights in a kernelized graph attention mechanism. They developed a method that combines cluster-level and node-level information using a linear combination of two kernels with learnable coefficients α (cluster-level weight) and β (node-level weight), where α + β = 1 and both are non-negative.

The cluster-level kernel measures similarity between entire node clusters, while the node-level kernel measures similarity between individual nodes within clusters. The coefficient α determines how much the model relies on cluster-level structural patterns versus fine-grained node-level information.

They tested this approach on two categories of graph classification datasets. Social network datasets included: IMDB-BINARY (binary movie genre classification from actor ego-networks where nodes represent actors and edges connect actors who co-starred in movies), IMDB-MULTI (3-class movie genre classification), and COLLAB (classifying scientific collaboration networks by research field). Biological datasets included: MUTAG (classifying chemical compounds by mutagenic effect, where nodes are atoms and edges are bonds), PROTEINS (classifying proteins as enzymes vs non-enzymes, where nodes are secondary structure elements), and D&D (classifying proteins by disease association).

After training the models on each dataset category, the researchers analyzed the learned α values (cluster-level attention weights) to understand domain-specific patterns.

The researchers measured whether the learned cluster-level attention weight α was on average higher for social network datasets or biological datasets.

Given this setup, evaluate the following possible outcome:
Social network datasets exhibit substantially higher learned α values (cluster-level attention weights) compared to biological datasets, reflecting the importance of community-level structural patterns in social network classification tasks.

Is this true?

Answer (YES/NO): YES